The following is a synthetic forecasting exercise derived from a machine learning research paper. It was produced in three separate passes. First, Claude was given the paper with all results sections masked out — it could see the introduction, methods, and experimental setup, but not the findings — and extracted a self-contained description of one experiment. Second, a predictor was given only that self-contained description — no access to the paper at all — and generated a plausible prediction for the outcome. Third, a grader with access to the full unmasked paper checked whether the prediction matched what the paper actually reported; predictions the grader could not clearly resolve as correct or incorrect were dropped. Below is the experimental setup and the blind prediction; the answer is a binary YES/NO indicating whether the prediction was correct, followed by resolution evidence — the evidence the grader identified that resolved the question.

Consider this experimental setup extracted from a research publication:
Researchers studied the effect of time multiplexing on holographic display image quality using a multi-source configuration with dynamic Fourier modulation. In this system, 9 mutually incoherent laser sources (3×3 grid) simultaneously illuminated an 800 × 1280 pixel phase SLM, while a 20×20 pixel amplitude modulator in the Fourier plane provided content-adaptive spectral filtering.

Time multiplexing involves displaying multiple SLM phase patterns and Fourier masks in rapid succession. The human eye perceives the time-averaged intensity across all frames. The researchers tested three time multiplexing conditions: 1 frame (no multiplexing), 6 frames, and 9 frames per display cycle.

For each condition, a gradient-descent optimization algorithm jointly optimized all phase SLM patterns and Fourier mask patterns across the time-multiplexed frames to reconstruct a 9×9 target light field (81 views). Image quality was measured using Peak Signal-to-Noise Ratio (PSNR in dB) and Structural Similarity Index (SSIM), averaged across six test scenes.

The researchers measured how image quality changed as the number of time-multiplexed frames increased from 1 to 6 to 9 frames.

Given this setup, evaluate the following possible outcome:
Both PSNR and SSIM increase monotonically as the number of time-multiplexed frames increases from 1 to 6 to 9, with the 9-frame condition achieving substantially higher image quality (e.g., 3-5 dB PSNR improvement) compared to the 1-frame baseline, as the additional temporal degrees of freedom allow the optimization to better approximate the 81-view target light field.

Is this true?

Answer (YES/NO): YES